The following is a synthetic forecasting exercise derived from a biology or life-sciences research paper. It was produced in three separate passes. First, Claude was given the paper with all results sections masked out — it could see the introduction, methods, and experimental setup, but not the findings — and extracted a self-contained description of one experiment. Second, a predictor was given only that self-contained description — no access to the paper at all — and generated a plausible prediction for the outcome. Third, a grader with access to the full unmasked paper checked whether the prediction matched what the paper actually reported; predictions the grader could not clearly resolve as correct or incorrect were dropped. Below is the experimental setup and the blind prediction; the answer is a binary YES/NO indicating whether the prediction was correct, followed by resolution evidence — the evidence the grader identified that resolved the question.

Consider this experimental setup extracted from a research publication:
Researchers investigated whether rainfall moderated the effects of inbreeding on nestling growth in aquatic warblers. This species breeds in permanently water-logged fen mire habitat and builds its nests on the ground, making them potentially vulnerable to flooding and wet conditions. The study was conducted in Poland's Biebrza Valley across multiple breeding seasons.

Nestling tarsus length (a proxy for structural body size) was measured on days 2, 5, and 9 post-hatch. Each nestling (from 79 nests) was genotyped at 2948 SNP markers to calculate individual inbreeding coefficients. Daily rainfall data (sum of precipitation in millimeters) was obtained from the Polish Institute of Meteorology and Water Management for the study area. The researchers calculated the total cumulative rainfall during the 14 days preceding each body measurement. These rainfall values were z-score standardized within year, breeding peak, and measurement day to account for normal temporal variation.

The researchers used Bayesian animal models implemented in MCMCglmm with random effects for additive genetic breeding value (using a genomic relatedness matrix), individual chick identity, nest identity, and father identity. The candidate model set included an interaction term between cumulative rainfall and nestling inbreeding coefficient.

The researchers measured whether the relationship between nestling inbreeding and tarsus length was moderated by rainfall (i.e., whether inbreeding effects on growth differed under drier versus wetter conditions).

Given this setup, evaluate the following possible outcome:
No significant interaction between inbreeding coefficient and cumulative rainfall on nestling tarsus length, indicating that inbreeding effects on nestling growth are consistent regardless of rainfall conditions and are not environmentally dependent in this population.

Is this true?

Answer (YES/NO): NO